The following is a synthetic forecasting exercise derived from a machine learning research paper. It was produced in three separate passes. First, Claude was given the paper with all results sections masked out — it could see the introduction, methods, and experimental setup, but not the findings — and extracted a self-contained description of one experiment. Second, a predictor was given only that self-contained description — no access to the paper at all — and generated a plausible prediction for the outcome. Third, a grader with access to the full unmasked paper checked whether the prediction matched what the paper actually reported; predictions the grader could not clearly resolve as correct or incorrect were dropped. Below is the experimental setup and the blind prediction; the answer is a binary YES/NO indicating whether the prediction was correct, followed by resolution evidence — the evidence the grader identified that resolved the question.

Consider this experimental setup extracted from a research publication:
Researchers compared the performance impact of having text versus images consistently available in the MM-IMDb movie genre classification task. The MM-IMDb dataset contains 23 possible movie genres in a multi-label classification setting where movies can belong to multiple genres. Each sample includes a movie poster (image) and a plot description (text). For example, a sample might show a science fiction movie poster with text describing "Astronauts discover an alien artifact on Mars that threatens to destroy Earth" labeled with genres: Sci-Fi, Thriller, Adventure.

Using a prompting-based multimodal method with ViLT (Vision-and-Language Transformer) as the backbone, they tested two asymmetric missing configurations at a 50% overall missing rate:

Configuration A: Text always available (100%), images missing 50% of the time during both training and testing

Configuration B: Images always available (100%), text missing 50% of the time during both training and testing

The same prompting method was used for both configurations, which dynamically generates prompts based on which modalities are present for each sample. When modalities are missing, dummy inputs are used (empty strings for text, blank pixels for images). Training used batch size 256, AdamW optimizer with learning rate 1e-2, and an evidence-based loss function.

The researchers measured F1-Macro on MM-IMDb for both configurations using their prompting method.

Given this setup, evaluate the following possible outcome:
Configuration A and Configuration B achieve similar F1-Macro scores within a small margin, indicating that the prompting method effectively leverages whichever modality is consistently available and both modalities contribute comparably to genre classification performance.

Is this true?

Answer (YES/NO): YES